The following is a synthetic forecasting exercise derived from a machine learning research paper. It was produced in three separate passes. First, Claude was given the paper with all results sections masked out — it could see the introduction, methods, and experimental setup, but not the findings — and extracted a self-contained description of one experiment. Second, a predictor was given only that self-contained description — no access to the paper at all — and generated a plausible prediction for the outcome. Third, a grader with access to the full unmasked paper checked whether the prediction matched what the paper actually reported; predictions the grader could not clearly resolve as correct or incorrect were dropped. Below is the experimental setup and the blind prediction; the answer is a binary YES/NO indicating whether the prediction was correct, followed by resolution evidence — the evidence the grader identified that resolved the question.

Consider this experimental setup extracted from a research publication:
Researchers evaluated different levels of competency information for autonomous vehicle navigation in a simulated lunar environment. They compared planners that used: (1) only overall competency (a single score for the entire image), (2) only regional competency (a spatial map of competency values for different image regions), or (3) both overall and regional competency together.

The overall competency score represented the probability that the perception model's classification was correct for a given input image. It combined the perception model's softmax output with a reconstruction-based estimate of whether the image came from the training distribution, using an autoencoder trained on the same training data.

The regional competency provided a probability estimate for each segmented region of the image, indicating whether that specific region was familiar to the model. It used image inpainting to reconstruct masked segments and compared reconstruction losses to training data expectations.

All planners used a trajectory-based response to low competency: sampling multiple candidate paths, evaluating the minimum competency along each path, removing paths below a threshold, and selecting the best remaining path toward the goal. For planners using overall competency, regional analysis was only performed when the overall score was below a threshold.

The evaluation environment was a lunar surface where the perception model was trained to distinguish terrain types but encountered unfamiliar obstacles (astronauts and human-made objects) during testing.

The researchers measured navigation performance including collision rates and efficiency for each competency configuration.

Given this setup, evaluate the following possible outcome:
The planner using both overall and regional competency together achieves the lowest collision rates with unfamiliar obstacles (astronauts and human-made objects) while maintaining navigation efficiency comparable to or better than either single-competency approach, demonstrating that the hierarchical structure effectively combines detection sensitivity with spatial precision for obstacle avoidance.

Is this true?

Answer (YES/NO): YES